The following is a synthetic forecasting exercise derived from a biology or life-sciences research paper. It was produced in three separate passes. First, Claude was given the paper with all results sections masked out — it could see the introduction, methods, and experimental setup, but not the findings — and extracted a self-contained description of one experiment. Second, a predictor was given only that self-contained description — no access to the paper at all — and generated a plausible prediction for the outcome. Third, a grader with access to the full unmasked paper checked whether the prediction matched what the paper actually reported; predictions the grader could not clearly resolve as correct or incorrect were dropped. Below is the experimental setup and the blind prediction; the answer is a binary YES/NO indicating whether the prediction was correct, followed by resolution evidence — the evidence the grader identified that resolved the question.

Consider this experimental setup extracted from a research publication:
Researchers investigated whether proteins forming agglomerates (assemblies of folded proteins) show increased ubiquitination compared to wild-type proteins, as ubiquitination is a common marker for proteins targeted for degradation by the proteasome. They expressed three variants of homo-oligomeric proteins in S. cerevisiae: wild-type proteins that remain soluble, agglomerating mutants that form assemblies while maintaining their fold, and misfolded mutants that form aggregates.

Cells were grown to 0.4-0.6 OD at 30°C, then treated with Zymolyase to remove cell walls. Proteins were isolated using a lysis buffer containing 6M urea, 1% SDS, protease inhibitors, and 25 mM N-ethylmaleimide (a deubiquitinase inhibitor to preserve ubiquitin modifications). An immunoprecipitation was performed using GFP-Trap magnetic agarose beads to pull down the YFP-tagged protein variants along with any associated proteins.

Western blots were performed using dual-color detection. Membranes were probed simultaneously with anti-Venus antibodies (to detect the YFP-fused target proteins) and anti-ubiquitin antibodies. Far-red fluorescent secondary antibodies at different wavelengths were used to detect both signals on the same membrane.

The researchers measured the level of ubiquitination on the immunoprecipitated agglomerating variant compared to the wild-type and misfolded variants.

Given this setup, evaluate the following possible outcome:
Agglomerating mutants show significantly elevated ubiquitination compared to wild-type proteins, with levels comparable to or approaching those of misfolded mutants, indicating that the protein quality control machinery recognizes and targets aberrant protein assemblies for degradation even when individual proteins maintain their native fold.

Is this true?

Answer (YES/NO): NO